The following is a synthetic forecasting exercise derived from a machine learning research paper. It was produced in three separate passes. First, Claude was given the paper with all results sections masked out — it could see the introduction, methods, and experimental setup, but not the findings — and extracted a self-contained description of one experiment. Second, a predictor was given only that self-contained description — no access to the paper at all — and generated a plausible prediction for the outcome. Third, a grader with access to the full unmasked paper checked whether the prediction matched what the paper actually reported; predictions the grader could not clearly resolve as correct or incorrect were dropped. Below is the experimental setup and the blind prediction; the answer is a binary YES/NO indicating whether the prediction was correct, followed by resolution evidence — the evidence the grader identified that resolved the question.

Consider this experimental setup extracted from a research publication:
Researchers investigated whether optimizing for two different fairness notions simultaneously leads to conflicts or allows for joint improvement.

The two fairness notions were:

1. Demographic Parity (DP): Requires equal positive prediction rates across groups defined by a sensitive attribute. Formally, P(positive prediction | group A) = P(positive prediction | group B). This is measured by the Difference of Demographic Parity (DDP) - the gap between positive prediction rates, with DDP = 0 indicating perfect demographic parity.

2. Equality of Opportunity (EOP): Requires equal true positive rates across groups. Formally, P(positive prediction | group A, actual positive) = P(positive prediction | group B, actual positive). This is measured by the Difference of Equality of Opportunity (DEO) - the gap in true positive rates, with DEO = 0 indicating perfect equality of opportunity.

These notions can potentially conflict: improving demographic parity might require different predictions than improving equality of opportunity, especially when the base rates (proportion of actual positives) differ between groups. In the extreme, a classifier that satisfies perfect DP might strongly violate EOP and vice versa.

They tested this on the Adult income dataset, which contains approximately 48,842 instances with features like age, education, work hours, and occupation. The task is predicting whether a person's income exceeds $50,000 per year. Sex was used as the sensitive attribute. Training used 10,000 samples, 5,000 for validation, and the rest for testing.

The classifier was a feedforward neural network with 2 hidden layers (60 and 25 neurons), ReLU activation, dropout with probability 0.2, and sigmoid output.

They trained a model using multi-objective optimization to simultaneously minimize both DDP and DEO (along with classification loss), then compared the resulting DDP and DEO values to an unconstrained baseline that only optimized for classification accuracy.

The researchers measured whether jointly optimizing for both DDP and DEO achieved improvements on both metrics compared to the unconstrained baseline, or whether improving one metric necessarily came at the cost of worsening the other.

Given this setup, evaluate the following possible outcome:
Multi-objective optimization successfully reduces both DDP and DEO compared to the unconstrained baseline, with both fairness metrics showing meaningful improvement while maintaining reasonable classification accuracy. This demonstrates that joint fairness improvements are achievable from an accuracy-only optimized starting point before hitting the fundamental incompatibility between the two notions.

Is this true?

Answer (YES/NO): YES